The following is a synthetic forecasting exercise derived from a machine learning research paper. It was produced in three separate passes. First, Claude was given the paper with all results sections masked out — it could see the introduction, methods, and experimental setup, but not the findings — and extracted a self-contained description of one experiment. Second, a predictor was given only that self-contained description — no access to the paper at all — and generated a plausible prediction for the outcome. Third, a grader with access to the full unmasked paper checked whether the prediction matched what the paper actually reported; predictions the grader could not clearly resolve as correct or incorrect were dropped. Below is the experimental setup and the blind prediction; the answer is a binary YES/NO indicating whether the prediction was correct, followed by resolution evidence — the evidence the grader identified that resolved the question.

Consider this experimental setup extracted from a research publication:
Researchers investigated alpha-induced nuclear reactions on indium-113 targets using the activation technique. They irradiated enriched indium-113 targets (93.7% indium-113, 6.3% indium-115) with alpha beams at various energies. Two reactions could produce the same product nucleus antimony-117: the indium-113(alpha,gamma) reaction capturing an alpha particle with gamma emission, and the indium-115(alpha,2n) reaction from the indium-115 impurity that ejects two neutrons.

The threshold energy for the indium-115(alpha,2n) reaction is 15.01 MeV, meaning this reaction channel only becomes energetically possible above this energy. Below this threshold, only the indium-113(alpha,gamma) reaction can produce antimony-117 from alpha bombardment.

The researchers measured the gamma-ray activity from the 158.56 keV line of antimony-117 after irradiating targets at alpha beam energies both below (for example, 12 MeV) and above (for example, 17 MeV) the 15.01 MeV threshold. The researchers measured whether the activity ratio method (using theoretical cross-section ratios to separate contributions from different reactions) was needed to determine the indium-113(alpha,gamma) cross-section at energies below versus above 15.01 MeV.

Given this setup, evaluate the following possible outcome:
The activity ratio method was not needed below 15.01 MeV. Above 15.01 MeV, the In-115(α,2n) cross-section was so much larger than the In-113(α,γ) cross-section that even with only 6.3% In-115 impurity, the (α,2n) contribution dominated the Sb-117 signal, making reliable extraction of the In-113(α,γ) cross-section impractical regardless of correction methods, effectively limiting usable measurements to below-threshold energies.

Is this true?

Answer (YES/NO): NO